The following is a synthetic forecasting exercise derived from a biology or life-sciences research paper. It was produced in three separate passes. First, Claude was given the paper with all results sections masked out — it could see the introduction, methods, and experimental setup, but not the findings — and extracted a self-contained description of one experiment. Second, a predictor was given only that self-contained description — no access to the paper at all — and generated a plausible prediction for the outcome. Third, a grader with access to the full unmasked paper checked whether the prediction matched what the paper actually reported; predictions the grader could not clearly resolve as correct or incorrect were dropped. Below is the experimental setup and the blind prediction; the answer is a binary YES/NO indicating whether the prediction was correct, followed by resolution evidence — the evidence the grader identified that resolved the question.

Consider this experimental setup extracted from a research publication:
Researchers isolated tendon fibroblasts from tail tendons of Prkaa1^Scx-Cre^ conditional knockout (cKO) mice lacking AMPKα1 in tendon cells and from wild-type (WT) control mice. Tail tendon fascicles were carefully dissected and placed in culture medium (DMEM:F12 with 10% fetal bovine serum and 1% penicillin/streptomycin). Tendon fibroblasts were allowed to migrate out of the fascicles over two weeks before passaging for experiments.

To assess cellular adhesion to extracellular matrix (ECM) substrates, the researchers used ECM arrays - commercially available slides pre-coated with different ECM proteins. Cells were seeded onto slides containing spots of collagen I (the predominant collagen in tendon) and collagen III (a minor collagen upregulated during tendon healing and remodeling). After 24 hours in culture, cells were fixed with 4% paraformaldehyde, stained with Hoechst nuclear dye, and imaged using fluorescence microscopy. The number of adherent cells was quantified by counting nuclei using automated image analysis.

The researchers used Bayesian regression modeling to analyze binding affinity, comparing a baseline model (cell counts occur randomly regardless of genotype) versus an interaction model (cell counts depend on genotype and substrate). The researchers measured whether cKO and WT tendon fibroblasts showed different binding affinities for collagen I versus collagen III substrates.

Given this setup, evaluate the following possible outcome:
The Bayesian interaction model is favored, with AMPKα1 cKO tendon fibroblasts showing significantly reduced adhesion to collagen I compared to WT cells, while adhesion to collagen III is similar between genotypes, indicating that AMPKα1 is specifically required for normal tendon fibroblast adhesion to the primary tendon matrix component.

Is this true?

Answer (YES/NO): NO